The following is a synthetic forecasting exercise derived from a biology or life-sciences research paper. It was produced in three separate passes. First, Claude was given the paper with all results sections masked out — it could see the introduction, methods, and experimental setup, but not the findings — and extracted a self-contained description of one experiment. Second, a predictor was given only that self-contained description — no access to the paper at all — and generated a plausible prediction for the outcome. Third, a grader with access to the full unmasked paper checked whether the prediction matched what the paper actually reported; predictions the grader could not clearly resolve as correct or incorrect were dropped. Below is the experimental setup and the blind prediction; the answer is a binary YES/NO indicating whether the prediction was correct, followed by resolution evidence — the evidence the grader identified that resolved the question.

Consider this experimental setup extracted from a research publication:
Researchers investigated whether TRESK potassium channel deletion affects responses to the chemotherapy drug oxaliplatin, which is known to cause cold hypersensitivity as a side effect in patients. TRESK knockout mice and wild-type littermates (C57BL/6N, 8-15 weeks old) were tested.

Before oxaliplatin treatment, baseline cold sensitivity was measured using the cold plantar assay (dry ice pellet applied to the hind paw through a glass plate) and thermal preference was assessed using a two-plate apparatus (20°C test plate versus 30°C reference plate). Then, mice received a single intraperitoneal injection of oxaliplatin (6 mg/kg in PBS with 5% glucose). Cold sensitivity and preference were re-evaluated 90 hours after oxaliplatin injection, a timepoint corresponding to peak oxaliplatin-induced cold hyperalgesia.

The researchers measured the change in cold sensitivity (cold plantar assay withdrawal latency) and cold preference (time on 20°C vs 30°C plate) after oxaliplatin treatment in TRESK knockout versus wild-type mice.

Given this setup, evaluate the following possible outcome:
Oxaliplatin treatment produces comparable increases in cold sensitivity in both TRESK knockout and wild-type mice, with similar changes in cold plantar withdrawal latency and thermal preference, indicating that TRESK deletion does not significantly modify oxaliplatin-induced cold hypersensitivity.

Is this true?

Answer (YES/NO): NO